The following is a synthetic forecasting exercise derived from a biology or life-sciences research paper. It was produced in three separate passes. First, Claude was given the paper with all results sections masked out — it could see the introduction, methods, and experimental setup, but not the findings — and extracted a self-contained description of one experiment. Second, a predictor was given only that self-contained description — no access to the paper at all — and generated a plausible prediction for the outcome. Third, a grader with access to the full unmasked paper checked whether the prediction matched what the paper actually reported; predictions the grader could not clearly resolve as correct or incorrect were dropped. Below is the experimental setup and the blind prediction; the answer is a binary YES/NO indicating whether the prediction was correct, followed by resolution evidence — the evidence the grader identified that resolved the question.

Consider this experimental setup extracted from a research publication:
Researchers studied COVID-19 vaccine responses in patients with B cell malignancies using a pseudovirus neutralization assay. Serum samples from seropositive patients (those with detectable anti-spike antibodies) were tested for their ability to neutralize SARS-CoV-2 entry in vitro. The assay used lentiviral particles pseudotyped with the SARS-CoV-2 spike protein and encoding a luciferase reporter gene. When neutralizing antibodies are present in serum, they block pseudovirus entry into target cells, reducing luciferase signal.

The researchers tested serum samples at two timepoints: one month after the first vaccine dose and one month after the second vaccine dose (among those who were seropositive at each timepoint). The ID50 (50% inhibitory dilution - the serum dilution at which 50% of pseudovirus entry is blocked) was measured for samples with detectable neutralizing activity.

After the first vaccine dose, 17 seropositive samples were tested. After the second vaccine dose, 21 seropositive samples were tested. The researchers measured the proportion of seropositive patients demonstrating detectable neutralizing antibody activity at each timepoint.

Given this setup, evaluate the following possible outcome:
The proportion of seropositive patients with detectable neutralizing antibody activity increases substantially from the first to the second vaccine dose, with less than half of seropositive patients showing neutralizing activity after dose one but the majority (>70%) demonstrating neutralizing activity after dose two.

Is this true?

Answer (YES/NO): NO